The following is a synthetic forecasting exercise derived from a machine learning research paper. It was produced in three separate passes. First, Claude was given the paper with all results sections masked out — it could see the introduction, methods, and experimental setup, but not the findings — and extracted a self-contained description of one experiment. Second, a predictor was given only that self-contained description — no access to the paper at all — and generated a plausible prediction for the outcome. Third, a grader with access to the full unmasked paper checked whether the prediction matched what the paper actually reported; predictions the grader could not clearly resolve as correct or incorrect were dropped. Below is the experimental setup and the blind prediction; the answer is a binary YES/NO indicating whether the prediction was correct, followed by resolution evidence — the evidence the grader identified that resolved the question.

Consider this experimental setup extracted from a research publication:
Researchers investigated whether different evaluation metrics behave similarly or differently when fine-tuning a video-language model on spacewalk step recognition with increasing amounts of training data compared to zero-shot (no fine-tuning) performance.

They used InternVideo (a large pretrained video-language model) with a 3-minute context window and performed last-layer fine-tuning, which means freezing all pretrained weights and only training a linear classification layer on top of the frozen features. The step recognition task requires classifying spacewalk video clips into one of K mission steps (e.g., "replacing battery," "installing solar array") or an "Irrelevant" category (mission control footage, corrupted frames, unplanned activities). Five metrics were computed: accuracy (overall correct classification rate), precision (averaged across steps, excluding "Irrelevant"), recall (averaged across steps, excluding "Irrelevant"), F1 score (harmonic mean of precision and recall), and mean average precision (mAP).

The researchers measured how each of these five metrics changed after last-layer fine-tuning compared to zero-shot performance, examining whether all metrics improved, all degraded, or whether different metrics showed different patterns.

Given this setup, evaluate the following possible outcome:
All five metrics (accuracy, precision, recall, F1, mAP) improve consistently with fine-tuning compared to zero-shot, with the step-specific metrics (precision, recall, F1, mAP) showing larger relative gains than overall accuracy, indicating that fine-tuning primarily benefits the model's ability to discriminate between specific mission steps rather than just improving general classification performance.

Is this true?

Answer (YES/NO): NO